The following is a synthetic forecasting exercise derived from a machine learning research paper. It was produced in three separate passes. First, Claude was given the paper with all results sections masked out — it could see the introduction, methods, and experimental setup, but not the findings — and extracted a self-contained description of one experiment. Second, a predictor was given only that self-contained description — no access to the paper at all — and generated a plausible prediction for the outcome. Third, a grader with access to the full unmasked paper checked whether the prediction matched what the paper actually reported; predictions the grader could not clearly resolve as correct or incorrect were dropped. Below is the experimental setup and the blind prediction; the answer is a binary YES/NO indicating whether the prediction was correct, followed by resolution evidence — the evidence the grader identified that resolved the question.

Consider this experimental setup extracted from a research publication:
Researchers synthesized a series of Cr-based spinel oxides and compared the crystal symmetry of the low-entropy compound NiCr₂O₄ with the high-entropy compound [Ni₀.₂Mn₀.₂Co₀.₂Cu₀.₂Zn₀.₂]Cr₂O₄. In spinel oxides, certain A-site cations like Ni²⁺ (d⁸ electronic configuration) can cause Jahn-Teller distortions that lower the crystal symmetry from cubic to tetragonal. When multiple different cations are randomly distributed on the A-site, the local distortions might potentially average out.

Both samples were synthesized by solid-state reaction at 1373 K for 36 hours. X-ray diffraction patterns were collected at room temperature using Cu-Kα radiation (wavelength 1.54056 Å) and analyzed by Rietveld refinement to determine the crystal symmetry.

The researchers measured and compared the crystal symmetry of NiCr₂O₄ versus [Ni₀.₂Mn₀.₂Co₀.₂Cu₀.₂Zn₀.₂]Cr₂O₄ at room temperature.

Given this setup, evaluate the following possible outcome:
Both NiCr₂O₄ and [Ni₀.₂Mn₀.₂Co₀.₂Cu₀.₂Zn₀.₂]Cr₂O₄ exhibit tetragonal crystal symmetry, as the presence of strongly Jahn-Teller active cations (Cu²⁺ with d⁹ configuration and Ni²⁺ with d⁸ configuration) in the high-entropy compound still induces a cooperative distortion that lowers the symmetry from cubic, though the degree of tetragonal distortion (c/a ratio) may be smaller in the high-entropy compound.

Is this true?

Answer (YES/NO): NO